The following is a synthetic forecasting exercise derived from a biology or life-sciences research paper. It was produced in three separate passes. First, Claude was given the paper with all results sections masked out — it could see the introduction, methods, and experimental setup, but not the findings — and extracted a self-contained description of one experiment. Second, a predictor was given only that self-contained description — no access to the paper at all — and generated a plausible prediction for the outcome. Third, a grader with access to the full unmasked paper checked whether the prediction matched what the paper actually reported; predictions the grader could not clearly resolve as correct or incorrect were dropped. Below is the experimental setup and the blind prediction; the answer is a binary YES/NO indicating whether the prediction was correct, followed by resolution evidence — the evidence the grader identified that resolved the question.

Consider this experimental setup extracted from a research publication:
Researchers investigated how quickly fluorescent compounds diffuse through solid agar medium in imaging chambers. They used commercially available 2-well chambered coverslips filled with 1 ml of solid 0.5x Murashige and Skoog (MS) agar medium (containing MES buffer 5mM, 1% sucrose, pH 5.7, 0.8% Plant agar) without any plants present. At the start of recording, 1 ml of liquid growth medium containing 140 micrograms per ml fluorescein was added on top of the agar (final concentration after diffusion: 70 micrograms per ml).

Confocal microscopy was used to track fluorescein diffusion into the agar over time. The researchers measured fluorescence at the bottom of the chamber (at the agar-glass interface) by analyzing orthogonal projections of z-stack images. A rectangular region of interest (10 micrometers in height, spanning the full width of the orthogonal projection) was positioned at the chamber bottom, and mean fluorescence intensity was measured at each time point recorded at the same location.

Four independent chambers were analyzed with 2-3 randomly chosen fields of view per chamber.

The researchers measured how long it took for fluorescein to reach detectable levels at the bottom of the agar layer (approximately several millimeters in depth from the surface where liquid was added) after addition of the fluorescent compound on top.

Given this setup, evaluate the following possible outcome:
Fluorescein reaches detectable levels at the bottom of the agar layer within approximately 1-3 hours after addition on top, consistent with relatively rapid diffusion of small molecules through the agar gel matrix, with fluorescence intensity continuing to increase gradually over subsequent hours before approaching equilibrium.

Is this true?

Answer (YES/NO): NO